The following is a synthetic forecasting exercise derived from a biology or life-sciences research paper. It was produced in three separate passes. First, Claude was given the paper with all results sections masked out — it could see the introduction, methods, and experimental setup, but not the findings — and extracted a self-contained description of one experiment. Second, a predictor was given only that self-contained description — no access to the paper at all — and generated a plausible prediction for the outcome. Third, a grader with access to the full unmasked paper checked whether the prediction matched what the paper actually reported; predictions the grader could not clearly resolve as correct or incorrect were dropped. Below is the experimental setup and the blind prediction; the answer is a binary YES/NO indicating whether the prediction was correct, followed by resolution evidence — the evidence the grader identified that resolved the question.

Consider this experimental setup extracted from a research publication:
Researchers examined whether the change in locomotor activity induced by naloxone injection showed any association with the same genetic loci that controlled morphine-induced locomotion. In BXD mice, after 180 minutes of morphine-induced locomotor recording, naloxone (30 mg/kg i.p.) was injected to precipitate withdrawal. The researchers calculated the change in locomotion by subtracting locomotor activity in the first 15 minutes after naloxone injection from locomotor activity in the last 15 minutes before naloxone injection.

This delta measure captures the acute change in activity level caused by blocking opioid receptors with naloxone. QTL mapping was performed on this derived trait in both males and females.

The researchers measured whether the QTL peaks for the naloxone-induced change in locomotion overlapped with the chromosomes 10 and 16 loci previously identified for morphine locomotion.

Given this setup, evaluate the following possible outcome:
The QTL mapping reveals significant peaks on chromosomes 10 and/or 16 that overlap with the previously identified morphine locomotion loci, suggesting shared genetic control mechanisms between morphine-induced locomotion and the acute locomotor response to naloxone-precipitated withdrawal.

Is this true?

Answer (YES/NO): YES